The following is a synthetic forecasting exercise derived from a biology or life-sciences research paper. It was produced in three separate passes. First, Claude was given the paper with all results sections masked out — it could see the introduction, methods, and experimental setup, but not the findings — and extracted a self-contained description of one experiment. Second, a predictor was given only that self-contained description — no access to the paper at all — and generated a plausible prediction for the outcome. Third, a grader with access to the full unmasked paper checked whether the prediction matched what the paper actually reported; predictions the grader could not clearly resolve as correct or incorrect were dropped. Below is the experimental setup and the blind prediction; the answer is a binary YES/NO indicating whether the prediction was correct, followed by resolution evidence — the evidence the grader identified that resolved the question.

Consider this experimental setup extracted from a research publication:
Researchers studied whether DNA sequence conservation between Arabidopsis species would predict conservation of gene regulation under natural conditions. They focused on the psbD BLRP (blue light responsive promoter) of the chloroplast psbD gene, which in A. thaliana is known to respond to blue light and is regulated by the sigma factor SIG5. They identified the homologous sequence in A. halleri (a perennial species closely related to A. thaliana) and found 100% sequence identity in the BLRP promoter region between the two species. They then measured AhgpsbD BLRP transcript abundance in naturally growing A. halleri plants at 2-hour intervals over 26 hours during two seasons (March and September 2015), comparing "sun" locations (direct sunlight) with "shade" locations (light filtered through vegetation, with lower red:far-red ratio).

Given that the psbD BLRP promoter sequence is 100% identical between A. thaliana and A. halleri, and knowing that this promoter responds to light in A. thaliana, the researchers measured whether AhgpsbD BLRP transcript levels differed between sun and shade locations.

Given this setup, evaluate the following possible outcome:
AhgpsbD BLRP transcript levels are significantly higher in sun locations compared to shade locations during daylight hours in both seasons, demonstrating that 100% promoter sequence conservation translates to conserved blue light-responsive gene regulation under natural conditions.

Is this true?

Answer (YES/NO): NO